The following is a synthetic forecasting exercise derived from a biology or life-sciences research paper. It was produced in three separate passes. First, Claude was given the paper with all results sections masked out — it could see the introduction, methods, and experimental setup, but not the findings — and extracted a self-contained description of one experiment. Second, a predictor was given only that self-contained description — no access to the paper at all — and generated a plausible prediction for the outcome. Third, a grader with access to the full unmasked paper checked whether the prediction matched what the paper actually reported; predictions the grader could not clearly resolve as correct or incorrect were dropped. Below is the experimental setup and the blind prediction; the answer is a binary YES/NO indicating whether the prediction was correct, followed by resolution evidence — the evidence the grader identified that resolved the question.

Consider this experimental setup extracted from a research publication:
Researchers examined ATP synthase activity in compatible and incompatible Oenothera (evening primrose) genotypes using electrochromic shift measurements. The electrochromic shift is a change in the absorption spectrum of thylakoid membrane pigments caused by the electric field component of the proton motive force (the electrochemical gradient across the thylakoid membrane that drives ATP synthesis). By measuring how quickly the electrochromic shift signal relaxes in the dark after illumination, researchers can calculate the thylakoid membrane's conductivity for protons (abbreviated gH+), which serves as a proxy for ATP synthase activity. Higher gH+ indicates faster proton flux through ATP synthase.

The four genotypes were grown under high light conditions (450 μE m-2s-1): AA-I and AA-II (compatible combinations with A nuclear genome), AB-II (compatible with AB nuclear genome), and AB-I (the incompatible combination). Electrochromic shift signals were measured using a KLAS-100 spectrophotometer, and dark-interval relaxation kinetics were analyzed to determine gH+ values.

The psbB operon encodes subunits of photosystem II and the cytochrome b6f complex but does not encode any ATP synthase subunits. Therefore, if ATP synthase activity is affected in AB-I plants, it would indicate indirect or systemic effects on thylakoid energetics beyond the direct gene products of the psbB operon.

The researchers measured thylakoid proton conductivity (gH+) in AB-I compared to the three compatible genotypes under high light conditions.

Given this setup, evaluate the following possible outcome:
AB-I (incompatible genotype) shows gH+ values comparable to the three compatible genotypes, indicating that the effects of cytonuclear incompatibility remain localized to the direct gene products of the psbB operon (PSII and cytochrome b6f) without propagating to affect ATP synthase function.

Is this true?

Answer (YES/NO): YES